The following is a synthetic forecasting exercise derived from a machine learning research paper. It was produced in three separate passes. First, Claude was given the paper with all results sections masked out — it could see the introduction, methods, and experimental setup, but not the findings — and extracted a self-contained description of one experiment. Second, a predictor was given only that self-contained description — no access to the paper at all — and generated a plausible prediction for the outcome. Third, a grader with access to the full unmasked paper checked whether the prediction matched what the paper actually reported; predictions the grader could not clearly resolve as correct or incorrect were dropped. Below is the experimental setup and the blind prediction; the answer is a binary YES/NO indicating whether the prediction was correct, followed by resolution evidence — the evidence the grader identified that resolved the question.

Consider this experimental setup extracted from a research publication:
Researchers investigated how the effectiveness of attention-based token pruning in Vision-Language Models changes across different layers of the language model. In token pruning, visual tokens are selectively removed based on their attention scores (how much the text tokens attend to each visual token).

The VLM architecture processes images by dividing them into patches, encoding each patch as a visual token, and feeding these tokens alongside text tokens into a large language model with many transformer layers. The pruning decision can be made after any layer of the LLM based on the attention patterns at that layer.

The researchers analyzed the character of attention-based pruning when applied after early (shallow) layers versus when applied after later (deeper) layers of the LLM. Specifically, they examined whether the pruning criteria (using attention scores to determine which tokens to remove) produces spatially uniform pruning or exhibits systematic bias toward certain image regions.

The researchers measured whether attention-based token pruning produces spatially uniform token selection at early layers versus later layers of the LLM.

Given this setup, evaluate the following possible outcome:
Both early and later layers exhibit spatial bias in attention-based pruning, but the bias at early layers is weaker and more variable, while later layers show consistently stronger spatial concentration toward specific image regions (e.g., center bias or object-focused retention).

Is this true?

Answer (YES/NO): NO